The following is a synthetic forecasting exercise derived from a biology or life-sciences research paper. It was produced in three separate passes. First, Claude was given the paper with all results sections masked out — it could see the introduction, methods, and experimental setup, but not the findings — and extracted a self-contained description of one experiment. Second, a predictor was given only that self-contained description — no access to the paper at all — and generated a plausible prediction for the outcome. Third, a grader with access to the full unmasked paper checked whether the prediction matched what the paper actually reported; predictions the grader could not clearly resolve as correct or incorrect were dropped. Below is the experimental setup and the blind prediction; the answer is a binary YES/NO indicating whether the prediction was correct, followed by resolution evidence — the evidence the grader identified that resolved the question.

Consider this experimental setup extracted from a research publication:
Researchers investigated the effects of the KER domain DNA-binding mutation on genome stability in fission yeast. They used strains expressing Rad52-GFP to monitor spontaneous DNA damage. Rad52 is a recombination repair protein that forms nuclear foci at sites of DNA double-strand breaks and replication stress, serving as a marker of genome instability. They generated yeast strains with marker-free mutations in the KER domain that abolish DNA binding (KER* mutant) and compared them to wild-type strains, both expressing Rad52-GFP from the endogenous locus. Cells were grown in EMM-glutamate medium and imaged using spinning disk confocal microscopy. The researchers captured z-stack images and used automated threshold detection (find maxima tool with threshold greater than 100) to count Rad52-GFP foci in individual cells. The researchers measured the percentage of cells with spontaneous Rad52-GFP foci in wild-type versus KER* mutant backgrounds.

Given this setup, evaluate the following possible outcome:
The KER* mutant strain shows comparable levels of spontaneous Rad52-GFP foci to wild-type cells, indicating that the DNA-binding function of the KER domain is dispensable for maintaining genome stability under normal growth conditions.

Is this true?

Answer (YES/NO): NO